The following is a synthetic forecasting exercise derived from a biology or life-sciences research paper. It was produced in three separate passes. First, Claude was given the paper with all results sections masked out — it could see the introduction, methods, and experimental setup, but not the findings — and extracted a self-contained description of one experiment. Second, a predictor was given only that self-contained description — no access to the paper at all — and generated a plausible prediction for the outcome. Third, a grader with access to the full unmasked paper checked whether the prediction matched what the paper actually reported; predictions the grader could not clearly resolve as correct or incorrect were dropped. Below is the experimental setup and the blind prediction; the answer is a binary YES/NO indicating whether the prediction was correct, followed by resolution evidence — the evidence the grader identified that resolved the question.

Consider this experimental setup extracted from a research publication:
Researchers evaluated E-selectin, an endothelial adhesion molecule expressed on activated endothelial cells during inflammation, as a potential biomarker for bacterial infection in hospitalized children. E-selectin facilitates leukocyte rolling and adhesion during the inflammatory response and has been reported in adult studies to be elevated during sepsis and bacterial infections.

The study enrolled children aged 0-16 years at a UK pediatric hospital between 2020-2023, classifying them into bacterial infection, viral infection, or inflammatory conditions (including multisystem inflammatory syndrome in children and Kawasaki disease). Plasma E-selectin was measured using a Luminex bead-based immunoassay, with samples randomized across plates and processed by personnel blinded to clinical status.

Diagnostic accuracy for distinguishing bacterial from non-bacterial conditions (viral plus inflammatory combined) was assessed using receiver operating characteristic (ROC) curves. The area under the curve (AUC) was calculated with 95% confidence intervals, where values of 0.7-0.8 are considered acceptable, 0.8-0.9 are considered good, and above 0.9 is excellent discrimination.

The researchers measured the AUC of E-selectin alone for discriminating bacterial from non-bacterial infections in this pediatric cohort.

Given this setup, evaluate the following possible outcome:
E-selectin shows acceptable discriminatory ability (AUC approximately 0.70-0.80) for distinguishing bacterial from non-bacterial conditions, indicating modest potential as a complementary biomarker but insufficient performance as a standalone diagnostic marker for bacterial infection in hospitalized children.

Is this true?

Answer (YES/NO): NO